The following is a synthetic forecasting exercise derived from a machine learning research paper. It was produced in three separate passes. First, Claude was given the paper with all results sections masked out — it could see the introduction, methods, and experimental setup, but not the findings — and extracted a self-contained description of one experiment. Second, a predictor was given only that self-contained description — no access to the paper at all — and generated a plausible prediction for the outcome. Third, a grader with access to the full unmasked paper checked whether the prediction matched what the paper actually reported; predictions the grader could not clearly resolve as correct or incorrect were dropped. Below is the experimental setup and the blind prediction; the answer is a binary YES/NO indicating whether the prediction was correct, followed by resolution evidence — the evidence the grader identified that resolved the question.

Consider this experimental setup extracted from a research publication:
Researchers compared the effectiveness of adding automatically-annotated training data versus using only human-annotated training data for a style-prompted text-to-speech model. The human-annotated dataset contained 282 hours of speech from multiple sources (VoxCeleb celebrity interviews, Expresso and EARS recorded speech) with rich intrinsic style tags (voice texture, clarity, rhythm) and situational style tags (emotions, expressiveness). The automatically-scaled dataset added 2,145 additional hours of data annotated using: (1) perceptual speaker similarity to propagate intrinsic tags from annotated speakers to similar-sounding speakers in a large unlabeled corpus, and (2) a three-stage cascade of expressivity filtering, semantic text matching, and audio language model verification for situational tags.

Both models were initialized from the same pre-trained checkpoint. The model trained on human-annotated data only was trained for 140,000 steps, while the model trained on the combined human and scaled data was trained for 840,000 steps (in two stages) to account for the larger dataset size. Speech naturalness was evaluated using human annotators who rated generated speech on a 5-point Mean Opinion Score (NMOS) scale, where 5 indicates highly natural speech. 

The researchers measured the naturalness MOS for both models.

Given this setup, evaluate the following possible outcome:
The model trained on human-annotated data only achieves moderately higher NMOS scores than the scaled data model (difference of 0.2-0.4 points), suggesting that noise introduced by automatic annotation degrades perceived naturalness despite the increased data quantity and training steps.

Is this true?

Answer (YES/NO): NO